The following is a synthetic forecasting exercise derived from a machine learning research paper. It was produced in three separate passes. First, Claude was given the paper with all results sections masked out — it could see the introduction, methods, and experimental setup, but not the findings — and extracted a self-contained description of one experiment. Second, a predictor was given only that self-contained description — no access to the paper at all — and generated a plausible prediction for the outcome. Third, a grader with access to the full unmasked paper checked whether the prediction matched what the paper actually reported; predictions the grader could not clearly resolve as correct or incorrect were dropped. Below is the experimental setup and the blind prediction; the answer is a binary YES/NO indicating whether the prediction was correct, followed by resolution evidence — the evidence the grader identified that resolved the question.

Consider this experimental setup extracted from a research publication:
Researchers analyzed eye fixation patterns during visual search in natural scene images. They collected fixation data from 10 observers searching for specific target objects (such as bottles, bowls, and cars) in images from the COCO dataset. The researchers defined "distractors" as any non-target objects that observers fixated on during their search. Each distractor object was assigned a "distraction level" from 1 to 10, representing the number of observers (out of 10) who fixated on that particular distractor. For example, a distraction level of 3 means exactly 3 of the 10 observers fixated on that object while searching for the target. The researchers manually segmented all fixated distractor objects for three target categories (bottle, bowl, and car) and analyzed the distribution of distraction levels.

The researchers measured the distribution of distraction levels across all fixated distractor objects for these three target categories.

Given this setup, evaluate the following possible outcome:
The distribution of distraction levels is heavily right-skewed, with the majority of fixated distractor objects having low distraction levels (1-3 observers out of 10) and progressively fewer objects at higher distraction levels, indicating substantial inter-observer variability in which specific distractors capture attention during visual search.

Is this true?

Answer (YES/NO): YES